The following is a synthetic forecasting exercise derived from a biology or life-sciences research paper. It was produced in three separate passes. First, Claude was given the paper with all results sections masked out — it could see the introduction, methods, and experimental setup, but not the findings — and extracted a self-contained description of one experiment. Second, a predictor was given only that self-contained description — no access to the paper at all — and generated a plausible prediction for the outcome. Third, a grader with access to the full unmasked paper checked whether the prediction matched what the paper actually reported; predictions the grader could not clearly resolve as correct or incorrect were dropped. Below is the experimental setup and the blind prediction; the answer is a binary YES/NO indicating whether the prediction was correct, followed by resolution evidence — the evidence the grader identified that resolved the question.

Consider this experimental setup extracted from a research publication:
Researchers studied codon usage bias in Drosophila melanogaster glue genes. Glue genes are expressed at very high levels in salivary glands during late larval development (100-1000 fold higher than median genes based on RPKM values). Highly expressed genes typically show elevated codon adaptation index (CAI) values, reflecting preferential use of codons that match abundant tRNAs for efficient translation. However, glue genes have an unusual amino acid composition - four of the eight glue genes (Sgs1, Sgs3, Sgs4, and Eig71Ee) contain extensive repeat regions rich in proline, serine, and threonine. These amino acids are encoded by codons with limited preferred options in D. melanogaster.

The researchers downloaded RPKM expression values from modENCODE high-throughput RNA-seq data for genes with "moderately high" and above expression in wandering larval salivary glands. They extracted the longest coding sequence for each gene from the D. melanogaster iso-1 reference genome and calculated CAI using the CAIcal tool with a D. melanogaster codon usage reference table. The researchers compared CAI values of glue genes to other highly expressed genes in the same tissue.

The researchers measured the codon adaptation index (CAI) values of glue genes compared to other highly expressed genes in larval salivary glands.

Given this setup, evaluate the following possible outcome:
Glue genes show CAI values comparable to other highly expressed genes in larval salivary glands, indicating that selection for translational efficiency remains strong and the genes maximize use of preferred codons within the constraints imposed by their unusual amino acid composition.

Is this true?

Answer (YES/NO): NO